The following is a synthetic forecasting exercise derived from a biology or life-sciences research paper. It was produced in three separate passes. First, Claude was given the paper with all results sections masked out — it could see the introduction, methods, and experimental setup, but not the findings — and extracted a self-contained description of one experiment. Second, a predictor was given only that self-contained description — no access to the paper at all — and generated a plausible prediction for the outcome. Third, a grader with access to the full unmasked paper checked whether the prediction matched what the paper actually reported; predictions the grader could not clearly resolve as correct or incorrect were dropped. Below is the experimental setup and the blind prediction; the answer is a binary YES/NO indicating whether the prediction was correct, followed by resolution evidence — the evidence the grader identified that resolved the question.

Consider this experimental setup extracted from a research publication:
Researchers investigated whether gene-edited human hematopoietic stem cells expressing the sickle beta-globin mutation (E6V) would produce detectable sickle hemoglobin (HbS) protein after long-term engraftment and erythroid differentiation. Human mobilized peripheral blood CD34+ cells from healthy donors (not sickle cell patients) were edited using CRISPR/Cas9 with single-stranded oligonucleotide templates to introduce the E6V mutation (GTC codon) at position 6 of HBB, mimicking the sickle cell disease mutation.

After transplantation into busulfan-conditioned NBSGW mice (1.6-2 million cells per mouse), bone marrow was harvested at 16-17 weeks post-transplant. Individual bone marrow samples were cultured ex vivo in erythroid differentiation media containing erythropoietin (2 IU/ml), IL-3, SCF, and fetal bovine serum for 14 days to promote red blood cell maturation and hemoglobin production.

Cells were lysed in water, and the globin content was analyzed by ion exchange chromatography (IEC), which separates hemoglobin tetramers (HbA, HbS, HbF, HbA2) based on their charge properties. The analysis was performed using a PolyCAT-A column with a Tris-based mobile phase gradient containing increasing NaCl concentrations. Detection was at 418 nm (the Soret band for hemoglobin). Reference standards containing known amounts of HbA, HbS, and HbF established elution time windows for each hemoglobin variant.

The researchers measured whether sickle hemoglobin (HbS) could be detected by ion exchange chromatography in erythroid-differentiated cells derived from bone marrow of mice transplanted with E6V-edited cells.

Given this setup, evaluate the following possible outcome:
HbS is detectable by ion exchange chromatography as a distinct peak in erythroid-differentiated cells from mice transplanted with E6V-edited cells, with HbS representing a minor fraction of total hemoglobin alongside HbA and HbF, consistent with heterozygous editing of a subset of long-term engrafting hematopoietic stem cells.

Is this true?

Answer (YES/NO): NO